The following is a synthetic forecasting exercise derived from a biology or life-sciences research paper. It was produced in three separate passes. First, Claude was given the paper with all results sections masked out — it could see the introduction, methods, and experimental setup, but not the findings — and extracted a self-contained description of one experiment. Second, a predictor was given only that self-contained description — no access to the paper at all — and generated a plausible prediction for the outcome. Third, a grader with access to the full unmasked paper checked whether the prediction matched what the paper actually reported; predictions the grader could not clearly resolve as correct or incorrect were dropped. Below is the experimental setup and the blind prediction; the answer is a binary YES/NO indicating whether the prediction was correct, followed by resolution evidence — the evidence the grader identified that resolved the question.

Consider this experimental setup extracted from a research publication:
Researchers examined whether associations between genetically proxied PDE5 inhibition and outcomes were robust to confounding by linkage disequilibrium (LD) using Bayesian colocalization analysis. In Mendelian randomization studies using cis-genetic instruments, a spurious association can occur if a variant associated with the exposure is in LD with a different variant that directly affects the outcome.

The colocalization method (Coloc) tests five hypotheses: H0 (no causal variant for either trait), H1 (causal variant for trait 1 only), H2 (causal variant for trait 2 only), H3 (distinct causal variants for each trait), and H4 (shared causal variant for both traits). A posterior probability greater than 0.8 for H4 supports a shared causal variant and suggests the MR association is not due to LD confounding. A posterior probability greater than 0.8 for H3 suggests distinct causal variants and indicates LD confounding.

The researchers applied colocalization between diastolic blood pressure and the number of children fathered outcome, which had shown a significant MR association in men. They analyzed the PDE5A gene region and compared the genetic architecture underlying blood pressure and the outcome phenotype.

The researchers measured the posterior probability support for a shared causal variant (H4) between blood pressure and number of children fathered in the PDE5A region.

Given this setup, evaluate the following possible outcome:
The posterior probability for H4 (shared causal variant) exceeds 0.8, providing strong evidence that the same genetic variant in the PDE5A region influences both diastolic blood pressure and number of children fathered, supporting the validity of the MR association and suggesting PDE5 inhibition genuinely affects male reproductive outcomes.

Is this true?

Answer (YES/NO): NO